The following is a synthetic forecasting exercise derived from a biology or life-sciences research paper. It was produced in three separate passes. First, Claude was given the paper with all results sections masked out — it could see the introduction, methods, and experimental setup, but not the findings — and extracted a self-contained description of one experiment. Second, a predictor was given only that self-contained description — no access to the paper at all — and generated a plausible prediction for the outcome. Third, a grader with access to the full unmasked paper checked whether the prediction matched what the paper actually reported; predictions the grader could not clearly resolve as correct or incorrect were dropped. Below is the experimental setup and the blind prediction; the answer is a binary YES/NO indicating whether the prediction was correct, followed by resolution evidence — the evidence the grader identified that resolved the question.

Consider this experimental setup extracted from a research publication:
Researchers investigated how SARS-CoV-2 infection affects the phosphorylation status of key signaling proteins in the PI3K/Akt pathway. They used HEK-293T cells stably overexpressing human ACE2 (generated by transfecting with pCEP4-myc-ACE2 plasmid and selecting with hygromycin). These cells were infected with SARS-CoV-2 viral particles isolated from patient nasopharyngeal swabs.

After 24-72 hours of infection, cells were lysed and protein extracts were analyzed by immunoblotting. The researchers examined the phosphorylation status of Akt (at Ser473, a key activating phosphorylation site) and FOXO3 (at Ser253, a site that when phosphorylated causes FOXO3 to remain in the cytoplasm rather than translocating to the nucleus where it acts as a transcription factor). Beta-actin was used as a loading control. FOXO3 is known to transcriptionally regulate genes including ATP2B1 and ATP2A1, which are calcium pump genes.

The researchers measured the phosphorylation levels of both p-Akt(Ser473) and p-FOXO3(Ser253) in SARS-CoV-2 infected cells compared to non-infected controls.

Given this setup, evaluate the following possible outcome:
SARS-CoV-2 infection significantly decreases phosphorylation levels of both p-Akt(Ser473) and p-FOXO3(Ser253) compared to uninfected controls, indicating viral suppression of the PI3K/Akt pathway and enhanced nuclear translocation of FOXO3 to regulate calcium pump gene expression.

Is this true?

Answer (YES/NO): NO